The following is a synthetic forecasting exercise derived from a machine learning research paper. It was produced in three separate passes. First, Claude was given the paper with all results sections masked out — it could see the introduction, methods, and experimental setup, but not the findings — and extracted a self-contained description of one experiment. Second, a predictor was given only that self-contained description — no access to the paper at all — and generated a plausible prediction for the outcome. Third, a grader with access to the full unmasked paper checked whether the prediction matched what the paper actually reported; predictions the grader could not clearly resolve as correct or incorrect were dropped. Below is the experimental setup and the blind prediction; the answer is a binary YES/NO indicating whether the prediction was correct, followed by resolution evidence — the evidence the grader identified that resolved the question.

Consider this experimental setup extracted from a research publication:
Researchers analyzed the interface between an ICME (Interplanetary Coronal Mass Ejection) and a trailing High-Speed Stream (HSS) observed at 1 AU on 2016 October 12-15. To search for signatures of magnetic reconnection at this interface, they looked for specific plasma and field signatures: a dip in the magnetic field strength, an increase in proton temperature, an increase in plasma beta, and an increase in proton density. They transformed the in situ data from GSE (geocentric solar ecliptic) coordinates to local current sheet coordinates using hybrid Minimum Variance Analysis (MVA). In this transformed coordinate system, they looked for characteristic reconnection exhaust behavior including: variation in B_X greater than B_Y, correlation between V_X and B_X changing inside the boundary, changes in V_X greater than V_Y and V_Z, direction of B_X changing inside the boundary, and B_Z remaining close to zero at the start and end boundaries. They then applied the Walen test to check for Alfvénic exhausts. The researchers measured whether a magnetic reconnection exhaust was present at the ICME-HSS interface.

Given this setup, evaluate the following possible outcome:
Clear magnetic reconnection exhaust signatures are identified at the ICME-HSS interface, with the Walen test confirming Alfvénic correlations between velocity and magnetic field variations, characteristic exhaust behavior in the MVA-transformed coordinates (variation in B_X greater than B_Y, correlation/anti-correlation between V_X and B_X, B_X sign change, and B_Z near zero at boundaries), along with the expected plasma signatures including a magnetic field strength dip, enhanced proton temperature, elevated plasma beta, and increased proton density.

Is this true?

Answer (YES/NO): YES